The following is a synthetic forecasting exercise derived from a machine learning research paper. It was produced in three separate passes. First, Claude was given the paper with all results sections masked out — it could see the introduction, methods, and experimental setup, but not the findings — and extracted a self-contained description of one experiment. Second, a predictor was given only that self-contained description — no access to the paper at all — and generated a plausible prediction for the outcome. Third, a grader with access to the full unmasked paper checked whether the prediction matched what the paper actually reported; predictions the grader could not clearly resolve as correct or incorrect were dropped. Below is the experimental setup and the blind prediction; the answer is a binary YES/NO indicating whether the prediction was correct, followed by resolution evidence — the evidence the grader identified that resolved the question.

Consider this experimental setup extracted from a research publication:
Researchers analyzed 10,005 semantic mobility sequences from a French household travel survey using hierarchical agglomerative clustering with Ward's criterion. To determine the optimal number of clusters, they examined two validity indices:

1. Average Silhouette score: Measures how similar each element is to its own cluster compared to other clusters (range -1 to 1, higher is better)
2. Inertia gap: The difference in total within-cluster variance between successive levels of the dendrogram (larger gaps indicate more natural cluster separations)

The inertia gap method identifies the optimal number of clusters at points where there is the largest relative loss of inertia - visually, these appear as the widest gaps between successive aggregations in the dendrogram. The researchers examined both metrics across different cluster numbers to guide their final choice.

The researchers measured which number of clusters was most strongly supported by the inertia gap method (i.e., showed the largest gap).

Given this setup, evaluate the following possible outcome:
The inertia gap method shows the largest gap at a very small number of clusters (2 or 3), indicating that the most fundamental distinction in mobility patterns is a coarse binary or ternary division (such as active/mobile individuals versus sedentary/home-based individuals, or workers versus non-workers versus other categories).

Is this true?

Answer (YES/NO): NO